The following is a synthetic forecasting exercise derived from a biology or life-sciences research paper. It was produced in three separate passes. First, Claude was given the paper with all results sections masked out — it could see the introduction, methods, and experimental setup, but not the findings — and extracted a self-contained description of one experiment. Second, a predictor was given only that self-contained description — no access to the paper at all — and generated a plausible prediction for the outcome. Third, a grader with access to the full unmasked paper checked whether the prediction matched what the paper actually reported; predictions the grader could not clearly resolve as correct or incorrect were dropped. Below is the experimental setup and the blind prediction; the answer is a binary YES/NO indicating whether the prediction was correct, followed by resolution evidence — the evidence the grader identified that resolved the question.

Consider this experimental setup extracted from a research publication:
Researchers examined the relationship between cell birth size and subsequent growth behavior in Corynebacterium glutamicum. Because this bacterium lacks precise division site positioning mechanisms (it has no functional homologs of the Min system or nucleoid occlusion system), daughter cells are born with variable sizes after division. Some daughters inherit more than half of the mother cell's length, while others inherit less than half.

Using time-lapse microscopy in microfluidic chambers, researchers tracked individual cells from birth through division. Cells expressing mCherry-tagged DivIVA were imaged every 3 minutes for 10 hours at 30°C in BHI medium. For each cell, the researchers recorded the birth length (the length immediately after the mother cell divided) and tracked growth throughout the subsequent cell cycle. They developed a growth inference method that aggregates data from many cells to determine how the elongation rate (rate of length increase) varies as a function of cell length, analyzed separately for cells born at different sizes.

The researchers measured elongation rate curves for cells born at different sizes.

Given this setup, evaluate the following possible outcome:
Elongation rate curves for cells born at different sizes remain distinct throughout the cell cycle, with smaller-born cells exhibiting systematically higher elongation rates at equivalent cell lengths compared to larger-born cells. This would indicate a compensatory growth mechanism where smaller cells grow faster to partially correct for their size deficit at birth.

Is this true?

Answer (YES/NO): NO